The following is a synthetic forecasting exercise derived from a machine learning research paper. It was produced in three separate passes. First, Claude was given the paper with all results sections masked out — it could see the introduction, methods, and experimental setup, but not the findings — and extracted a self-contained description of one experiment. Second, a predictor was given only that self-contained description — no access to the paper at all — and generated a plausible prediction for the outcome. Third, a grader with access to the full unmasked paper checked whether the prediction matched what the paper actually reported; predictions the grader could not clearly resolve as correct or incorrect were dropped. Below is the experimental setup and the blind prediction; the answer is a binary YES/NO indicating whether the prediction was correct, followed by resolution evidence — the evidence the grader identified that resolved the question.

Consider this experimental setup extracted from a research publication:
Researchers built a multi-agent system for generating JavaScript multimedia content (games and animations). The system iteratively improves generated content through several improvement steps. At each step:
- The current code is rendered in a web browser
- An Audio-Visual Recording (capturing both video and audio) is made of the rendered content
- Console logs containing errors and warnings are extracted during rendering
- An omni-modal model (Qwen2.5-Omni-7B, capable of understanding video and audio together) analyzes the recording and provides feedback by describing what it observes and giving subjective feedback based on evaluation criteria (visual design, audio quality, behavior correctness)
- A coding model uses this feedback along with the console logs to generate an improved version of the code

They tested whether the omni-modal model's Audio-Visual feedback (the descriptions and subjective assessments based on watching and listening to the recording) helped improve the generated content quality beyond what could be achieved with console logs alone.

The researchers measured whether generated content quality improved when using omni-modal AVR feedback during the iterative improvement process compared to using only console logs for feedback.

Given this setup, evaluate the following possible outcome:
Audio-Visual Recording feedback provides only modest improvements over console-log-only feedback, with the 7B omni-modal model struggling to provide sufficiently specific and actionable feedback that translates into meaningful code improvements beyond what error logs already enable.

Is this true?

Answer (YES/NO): NO